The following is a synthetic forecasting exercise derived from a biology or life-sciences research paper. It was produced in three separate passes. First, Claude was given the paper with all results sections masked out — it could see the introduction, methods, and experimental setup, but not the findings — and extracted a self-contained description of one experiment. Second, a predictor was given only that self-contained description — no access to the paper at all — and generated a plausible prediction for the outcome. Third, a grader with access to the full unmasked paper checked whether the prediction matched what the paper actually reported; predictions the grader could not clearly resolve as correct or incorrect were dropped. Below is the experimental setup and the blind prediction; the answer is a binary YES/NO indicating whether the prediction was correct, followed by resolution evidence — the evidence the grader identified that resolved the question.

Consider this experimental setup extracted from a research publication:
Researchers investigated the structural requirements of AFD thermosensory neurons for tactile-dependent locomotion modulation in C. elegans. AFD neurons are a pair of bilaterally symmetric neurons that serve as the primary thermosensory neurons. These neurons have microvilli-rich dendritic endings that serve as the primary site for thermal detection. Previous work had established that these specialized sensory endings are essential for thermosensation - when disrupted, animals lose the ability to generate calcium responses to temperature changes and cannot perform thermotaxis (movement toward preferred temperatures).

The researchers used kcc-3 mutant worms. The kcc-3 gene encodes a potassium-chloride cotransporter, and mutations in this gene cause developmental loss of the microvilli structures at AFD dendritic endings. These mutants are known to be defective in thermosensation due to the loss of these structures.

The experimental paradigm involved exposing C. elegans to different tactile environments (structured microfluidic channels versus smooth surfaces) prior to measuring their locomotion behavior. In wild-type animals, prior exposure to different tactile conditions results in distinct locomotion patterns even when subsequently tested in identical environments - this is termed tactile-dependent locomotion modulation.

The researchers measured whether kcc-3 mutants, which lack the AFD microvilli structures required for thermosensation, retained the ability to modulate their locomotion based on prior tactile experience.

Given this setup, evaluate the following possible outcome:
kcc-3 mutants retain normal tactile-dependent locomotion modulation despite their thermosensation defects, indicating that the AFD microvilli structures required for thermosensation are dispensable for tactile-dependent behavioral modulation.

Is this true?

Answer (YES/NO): YES